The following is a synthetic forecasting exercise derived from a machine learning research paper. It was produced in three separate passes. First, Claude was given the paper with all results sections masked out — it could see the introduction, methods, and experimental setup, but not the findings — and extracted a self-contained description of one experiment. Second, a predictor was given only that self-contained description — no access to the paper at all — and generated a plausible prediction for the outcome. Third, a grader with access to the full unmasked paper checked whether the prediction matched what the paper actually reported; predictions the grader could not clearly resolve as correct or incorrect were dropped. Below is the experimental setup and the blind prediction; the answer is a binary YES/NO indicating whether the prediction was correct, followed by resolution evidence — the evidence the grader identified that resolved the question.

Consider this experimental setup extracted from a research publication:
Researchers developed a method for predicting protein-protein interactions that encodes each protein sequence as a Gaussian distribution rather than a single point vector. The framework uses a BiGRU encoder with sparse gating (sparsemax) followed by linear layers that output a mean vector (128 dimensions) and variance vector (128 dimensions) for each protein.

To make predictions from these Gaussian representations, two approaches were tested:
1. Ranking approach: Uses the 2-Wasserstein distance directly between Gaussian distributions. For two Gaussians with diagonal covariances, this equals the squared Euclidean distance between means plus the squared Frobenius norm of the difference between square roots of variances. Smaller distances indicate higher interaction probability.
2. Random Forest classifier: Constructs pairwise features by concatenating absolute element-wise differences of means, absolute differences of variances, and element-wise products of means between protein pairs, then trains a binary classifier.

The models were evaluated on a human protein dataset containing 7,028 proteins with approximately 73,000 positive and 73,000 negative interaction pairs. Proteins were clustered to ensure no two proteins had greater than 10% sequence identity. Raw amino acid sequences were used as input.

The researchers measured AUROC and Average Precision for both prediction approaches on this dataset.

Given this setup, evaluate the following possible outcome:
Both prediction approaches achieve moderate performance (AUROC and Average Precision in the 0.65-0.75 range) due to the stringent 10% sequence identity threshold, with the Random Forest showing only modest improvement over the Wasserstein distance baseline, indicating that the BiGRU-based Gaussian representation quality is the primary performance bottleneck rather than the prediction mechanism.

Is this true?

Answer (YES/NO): NO